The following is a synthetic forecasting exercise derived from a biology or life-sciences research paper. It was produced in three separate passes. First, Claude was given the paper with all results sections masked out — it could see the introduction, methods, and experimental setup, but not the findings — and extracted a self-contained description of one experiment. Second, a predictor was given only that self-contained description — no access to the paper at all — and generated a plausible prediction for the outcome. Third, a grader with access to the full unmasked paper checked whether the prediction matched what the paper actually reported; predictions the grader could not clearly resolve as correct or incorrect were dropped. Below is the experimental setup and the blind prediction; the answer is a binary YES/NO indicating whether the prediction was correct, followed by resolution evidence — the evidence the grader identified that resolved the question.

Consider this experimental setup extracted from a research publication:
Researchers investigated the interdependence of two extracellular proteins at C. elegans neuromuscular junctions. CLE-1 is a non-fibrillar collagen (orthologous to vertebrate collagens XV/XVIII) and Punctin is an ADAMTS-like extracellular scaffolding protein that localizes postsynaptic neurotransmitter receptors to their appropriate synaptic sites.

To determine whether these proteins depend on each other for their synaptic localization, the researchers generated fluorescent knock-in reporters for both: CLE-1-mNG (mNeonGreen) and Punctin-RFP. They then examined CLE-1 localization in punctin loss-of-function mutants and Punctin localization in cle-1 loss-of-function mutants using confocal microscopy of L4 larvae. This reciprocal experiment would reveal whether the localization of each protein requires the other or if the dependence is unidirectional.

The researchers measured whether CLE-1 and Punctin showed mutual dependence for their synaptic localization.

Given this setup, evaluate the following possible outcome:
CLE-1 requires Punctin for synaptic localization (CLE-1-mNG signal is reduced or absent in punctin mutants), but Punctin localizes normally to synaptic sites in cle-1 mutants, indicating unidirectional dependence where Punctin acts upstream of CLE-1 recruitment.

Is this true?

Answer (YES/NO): NO